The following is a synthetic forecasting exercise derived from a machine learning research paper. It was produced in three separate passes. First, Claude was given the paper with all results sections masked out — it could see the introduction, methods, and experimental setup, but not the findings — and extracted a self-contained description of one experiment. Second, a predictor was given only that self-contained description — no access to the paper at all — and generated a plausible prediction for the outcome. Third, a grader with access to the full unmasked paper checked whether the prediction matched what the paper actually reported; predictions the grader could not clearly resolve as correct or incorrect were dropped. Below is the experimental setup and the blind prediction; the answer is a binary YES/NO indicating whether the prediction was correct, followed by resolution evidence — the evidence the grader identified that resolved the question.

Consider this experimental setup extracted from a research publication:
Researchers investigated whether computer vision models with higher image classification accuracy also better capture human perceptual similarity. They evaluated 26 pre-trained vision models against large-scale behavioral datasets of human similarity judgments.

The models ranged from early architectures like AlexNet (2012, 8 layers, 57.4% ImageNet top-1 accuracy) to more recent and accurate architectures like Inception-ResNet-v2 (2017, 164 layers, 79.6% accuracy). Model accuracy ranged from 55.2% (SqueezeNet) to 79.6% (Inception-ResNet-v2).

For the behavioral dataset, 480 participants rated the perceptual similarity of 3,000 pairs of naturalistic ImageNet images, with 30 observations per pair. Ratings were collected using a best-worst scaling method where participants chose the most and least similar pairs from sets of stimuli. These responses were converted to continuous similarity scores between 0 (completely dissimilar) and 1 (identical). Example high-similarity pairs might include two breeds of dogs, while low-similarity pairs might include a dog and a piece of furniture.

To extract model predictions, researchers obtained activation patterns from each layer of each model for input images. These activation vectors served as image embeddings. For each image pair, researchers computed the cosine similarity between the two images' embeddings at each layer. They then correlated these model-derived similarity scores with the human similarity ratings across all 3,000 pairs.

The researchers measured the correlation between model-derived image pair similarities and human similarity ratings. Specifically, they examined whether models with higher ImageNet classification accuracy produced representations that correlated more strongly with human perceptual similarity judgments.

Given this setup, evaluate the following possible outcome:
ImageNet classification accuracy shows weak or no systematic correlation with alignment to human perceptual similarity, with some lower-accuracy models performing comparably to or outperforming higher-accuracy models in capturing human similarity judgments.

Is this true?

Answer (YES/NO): YES